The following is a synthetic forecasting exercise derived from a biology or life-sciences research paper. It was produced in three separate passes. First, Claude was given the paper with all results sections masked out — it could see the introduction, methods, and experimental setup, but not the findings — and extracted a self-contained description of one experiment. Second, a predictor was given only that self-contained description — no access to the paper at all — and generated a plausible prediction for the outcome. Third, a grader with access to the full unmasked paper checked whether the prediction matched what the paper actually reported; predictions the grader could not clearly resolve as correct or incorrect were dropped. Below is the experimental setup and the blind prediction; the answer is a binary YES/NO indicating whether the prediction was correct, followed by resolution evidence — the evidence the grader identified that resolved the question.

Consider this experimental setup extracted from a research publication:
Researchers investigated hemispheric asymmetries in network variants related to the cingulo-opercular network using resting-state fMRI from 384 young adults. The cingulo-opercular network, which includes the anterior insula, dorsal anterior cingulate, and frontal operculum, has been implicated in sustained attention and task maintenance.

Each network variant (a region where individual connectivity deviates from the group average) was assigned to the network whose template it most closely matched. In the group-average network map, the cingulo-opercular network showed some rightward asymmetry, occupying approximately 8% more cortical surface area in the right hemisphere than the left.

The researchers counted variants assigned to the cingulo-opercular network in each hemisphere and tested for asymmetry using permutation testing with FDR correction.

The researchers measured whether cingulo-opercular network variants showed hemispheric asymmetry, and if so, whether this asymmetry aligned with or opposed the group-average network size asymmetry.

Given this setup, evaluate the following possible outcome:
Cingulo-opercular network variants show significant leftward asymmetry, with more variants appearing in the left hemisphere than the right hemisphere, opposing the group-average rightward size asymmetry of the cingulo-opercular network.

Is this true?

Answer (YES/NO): NO